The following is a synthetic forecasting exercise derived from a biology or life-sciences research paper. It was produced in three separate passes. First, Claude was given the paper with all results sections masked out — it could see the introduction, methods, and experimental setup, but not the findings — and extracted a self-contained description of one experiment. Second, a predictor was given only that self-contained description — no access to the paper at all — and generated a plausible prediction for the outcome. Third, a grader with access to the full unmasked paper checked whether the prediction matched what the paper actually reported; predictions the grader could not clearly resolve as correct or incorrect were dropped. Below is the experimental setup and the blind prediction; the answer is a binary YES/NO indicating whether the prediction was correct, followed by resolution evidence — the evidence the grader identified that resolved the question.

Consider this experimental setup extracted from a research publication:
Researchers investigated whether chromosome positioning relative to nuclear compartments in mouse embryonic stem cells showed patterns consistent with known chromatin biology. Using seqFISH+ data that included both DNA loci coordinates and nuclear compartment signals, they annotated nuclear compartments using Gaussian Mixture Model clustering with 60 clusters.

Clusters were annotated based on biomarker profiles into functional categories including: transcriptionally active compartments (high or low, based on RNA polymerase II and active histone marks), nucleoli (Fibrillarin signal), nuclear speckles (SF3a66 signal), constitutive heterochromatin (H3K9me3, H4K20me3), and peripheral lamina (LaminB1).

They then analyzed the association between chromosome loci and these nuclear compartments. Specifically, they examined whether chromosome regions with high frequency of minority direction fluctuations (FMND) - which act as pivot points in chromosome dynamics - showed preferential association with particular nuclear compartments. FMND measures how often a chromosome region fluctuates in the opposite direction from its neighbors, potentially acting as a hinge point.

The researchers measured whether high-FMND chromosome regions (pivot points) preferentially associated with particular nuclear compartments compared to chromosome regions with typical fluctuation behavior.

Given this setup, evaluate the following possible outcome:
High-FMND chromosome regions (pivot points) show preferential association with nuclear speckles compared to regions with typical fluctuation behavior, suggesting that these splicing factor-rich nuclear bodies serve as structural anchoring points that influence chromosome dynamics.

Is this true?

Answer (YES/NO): NO